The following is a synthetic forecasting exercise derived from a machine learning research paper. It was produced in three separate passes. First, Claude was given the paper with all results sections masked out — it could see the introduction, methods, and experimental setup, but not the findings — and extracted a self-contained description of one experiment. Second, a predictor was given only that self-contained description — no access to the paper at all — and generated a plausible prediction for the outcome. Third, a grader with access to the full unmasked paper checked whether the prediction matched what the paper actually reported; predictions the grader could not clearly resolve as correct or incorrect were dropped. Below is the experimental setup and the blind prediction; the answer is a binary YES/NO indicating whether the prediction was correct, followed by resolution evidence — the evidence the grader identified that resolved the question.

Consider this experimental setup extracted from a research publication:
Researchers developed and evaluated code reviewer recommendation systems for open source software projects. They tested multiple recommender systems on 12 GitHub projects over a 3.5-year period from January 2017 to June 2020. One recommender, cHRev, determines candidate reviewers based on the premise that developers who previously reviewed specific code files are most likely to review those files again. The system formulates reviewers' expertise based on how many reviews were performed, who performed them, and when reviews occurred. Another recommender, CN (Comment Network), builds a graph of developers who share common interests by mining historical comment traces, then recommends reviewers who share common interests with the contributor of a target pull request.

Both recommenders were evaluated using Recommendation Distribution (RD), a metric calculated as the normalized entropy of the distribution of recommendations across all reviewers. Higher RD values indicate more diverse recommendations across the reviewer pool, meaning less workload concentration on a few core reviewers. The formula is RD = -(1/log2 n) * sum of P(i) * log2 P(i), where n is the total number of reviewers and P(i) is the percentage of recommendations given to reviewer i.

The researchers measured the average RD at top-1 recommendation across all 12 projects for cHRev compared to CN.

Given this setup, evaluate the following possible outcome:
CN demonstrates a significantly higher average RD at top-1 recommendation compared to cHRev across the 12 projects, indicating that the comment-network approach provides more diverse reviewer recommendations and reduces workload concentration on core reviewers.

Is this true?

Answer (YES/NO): NO